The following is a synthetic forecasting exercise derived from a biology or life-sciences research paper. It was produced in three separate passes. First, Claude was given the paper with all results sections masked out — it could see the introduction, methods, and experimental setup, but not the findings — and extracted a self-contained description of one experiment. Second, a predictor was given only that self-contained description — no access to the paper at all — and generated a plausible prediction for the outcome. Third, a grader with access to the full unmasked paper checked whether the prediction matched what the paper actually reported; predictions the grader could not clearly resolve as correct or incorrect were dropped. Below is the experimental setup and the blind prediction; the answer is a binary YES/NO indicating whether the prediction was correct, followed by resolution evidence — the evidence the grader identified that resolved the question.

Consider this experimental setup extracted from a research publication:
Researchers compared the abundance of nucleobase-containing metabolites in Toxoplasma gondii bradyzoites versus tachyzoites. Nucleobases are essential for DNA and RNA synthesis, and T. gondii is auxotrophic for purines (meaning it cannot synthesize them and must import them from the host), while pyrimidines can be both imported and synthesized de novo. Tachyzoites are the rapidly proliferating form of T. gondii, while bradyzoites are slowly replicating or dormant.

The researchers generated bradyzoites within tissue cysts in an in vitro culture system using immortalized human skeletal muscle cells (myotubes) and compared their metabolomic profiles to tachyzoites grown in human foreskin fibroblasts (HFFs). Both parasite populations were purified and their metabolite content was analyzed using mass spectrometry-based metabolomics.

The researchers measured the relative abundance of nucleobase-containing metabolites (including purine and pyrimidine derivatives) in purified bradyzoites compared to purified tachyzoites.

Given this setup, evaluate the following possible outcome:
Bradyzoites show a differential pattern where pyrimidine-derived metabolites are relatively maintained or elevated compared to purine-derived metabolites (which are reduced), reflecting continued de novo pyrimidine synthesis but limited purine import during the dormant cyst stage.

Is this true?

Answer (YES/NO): NO